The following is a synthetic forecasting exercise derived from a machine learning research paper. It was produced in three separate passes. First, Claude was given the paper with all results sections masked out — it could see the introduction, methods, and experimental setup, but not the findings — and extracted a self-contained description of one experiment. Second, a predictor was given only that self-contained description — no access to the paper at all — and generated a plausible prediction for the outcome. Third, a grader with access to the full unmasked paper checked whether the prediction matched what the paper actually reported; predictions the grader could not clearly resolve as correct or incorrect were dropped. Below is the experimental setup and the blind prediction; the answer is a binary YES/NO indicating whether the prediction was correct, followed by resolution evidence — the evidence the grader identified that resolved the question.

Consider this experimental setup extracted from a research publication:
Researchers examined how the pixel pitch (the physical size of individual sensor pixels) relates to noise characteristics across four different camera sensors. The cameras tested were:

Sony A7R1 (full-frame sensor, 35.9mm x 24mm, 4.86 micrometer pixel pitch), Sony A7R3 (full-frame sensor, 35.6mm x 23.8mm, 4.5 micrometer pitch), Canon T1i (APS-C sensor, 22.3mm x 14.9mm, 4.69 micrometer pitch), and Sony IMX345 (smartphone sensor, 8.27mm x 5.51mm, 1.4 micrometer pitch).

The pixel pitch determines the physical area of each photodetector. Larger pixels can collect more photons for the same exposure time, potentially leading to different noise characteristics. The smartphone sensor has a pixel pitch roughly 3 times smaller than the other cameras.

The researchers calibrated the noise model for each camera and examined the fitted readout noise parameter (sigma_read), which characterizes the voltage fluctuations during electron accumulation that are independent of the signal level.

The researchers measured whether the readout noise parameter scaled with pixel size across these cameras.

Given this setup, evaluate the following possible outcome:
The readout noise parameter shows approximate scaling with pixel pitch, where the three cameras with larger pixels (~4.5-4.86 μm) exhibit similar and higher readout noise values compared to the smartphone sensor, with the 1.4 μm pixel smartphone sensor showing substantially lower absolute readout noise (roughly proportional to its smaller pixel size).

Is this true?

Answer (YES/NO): NO